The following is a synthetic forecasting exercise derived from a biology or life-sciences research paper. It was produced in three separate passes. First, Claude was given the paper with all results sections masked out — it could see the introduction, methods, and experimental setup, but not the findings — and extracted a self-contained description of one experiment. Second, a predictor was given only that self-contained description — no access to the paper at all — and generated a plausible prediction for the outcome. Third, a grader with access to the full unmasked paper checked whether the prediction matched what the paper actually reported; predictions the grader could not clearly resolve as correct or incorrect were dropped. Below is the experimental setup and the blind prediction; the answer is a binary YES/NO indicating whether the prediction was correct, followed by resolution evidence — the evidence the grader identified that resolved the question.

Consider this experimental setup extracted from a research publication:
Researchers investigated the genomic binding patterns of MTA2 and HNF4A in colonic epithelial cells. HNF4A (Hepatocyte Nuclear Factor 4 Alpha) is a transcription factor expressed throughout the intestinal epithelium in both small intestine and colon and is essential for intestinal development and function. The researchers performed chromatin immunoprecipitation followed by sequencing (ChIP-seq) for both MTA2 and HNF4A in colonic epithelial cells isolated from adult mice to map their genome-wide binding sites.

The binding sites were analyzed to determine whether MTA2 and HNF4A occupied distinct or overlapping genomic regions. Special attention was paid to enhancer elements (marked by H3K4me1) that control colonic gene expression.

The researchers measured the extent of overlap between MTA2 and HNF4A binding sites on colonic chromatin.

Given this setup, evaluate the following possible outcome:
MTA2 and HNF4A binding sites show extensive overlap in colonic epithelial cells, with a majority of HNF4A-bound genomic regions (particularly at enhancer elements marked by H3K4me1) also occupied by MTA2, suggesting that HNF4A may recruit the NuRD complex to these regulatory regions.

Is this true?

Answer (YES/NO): NO